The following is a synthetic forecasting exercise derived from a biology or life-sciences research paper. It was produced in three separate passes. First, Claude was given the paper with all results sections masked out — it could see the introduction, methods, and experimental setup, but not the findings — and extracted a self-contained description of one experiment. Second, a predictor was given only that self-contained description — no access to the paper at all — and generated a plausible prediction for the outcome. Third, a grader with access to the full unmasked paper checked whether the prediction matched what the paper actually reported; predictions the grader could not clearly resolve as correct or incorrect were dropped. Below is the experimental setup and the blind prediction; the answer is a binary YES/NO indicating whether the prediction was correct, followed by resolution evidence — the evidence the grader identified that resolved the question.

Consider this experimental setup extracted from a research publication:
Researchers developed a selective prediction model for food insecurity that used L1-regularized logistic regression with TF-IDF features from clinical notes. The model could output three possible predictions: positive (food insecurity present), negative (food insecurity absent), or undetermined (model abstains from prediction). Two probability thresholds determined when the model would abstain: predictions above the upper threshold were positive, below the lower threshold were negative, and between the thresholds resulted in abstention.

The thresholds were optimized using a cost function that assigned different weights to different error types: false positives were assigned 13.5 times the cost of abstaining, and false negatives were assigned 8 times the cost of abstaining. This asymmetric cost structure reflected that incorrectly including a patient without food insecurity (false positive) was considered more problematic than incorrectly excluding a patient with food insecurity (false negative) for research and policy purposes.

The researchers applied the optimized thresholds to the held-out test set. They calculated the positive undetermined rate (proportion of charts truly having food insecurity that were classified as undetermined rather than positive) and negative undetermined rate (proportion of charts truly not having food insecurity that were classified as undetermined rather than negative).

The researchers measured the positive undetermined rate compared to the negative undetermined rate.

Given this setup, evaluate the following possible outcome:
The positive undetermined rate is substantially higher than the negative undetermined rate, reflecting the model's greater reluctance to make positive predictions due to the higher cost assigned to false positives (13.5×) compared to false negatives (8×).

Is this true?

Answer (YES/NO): YES